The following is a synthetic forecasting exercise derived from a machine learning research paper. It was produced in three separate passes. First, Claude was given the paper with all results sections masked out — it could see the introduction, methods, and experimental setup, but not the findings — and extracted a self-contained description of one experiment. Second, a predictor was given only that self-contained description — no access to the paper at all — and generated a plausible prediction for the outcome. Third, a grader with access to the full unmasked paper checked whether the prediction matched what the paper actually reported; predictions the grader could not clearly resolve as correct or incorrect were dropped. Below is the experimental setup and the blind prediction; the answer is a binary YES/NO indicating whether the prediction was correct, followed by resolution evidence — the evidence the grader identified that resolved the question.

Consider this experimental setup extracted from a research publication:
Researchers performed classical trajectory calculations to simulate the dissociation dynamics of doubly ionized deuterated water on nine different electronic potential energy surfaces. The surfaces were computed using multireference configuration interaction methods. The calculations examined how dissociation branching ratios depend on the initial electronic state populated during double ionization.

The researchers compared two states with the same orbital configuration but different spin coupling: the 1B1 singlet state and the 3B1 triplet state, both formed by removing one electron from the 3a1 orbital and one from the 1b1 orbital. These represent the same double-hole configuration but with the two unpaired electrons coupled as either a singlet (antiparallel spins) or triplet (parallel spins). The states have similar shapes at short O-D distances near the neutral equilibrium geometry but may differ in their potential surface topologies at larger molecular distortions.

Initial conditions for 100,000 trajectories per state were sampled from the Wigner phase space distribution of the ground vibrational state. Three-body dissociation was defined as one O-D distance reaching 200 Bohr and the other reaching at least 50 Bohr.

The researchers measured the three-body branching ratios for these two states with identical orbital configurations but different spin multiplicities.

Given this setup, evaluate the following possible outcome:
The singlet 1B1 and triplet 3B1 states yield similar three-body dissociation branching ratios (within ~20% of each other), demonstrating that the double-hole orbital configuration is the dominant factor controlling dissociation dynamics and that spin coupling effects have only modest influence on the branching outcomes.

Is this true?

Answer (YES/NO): NO